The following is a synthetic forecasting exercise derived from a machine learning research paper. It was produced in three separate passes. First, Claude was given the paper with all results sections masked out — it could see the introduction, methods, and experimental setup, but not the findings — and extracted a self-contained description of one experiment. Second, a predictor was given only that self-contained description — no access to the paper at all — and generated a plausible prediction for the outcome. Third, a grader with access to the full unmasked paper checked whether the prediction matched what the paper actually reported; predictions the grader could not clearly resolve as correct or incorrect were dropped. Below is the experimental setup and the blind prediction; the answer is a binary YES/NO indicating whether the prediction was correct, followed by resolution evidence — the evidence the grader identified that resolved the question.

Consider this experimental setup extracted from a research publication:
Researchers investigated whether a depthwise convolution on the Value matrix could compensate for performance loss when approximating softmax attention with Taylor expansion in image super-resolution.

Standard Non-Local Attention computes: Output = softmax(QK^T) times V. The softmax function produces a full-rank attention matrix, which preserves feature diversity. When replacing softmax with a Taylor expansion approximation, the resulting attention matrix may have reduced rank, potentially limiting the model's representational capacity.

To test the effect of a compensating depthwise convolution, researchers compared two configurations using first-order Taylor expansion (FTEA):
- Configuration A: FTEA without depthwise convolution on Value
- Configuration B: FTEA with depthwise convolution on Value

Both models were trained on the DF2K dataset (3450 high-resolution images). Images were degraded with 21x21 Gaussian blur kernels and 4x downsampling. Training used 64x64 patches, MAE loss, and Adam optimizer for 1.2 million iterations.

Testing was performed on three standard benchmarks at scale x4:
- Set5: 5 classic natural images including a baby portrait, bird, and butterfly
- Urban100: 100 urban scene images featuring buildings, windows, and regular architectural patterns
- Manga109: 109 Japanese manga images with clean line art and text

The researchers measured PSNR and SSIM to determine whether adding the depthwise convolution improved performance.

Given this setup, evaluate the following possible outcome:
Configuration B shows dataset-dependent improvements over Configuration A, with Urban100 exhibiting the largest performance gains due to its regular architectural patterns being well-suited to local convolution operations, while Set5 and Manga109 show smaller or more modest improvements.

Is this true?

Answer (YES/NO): NO